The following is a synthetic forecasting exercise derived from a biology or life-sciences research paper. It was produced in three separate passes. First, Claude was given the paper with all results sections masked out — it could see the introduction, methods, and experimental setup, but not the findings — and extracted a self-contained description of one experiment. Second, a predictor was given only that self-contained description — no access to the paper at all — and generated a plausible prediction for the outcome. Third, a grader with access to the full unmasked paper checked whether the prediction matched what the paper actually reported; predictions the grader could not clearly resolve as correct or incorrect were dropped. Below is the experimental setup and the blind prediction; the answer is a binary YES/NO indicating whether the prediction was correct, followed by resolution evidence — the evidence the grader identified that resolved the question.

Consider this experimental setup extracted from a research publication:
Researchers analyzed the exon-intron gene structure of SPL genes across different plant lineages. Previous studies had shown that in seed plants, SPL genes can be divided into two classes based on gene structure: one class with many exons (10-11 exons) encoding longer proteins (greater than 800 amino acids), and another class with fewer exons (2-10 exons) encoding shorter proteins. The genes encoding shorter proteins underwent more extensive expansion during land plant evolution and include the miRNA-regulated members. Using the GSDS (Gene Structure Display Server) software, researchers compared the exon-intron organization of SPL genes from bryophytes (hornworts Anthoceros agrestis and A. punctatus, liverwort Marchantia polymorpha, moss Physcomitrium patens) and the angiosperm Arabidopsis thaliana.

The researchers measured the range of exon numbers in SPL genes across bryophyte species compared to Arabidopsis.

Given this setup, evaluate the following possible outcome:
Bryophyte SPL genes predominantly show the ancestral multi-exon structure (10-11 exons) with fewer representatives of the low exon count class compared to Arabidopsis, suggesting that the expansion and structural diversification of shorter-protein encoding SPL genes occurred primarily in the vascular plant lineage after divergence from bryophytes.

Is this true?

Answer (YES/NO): NO